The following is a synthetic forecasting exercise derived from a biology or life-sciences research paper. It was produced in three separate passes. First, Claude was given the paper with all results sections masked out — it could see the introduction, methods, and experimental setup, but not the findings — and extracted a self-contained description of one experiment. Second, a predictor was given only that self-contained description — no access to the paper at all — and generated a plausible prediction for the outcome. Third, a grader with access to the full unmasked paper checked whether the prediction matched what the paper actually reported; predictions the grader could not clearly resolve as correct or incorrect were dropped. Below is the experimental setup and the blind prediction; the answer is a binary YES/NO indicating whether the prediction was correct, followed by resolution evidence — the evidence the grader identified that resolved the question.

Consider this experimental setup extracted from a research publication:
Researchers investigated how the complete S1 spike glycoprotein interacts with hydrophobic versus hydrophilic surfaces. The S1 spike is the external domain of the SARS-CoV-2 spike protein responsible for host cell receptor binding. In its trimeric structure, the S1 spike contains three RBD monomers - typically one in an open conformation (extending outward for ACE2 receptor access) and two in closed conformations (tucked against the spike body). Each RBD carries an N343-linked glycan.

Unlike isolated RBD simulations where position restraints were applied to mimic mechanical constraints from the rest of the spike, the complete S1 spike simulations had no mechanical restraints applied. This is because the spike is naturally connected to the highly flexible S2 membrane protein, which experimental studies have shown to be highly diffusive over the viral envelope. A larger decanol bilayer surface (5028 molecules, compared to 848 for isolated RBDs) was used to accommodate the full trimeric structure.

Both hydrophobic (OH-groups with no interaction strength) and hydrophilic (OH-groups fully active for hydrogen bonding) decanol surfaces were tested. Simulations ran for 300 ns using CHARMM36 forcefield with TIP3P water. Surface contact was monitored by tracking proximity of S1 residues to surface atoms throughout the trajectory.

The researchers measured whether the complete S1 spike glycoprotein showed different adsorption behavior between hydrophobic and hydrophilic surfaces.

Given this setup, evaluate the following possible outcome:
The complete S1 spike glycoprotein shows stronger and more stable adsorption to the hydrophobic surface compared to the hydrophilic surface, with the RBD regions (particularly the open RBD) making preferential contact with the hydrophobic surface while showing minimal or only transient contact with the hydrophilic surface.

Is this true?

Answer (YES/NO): NO